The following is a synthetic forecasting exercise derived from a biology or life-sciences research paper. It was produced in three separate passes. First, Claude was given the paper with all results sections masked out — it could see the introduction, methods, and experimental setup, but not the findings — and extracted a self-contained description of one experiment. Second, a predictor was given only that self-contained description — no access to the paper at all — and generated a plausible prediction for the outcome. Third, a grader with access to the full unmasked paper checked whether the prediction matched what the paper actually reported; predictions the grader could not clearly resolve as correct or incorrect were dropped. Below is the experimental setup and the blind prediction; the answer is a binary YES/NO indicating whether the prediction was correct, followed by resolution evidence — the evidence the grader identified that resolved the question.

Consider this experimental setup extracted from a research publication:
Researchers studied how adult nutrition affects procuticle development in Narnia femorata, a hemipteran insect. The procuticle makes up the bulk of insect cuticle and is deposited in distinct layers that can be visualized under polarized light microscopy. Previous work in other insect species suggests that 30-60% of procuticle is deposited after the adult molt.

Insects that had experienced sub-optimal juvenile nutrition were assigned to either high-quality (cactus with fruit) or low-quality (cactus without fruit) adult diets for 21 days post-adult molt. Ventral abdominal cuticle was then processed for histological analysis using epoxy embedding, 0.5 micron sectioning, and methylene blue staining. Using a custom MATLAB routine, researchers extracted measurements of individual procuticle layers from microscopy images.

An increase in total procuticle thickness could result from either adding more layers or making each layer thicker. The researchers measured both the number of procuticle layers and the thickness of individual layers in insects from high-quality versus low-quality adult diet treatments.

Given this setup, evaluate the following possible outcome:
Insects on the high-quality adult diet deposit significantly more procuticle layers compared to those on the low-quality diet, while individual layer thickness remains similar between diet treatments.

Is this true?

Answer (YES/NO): NO